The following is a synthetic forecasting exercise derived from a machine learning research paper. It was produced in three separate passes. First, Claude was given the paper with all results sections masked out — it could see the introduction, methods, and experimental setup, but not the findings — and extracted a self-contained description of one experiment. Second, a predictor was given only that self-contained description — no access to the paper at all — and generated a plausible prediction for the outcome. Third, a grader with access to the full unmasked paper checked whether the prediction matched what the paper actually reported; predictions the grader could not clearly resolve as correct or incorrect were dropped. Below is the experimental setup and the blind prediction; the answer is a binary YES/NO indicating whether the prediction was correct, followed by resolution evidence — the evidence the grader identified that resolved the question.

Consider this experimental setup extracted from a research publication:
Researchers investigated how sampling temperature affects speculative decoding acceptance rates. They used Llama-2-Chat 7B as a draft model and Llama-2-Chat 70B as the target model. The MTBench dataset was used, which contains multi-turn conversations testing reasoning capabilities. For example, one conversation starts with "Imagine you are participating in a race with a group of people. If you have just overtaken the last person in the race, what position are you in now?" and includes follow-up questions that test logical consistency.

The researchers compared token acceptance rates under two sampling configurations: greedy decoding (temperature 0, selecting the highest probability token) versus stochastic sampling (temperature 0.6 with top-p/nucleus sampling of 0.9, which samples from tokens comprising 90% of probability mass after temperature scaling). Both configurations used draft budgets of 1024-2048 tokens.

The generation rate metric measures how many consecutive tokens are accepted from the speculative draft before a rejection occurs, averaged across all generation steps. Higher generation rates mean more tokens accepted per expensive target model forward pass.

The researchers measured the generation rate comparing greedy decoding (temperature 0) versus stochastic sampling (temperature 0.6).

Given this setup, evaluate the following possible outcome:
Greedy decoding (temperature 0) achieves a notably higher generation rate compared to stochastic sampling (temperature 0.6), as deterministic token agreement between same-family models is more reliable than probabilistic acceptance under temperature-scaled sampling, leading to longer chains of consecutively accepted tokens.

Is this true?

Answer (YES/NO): YES